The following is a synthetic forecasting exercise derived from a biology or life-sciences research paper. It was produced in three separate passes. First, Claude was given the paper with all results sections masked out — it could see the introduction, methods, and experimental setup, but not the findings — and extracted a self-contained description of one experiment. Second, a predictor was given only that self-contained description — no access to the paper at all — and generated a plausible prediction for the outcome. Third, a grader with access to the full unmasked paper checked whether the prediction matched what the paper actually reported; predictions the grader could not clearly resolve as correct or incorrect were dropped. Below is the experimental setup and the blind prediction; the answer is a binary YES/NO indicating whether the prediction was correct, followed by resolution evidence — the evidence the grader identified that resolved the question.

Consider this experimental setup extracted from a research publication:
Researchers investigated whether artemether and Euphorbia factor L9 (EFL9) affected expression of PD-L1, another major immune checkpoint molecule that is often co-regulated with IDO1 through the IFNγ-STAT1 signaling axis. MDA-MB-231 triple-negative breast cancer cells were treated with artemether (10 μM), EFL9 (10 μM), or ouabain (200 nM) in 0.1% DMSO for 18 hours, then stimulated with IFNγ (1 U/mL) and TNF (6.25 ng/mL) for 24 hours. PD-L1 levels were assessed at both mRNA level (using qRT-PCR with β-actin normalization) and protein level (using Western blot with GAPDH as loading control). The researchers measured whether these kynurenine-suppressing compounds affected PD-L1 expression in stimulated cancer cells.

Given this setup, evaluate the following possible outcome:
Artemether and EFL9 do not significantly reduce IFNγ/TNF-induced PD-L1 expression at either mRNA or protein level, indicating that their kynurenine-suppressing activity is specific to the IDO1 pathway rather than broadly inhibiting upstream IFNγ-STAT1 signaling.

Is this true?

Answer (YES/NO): YES